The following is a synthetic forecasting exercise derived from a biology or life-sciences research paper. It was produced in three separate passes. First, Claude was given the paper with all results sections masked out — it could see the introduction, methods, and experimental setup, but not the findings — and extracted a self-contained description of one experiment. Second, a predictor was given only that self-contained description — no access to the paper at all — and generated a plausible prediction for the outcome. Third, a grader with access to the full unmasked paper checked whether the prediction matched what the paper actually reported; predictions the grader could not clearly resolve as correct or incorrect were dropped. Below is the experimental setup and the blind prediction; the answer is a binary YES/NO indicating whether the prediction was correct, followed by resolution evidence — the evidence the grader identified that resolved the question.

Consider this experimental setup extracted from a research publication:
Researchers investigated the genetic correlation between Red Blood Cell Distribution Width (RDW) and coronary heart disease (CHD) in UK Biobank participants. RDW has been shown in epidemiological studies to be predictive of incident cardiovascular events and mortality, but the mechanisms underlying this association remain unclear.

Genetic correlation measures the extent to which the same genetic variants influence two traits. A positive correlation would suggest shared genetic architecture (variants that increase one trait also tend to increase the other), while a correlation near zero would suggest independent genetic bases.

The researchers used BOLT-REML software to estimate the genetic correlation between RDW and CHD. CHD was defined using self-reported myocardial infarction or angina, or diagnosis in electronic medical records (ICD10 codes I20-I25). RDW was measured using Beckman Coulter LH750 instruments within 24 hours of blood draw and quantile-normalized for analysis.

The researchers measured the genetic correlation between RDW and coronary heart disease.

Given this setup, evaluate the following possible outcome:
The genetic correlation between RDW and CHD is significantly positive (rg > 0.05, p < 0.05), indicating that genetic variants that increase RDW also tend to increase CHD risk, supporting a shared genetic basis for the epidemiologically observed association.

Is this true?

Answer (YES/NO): NO